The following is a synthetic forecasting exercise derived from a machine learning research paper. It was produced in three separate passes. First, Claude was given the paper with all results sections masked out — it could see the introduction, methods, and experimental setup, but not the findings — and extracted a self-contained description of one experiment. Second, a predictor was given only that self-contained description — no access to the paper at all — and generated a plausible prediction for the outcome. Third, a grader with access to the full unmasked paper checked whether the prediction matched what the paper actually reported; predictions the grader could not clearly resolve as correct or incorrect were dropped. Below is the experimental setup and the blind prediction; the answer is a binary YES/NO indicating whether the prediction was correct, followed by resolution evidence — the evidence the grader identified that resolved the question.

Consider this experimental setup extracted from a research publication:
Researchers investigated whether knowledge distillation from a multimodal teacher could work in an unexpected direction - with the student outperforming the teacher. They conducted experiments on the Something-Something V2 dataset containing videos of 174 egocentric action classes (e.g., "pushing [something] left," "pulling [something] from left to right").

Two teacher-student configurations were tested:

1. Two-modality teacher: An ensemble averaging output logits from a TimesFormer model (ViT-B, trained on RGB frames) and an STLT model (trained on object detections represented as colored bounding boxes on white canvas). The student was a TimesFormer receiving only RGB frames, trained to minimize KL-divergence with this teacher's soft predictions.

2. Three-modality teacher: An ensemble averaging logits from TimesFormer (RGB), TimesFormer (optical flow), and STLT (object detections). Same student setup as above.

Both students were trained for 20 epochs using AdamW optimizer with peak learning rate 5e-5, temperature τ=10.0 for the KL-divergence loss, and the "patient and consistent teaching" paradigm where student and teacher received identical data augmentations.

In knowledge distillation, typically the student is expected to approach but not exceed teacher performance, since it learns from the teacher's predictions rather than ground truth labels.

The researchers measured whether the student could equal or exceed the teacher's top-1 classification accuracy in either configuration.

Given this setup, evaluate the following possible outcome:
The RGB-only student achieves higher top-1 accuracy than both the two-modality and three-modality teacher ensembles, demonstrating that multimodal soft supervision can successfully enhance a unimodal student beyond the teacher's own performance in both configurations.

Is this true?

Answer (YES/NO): NO